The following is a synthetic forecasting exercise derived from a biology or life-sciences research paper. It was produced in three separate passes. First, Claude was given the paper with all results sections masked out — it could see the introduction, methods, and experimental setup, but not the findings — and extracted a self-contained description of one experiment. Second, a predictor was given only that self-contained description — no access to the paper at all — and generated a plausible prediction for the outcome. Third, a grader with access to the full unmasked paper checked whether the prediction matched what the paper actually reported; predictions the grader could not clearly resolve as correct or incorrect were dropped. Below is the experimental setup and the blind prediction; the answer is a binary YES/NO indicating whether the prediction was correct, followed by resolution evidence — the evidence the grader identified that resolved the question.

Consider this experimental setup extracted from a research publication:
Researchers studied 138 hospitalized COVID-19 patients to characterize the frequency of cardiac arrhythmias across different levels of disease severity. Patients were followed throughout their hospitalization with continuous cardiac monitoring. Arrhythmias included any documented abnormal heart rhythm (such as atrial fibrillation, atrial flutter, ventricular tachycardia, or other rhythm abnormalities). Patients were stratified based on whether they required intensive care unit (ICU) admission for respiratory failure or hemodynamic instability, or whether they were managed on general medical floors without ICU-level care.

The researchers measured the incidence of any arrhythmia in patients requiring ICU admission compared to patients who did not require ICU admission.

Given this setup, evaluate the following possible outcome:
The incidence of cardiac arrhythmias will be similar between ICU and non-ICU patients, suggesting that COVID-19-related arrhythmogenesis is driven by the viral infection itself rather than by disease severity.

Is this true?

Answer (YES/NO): NO